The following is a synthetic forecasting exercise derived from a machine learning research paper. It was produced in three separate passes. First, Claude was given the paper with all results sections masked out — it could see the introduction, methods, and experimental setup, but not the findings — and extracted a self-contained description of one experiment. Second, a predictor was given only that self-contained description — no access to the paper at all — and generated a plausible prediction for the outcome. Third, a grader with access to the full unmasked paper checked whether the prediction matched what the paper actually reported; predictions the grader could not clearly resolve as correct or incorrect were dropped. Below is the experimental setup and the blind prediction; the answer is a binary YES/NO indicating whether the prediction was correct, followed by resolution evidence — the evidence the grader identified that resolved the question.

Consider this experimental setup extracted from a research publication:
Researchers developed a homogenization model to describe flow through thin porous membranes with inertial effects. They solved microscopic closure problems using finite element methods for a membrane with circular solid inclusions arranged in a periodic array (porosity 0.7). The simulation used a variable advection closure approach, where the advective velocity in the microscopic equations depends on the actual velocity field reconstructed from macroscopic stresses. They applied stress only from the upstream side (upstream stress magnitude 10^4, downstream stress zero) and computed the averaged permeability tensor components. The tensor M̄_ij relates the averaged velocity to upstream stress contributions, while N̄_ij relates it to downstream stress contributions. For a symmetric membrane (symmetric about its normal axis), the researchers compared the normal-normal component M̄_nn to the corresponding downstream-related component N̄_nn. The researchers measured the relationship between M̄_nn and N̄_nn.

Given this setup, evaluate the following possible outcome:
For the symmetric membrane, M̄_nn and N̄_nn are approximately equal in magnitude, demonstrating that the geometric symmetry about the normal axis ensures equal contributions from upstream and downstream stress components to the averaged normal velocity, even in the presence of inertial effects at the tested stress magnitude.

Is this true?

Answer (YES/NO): YES